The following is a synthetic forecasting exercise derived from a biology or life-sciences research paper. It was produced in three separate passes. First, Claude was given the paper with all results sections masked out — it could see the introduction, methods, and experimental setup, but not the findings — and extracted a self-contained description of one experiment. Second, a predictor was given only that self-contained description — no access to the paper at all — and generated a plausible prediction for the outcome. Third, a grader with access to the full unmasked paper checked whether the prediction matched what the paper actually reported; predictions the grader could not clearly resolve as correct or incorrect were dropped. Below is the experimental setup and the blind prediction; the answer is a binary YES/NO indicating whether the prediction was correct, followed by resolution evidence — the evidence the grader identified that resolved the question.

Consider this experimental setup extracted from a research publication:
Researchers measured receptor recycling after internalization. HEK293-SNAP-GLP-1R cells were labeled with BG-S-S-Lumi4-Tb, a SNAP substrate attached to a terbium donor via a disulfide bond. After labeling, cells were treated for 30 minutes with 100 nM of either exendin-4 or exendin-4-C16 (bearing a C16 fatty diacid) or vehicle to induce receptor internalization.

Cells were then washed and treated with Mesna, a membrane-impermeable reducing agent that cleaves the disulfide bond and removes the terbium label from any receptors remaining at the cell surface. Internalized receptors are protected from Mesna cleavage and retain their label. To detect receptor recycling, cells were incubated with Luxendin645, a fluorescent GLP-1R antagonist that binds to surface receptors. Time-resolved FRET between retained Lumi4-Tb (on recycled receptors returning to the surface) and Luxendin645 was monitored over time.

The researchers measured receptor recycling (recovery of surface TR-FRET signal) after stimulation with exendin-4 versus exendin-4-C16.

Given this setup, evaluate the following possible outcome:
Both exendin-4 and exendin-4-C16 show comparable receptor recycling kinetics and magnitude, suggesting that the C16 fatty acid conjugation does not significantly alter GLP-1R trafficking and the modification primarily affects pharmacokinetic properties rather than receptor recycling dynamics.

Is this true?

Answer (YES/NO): NO